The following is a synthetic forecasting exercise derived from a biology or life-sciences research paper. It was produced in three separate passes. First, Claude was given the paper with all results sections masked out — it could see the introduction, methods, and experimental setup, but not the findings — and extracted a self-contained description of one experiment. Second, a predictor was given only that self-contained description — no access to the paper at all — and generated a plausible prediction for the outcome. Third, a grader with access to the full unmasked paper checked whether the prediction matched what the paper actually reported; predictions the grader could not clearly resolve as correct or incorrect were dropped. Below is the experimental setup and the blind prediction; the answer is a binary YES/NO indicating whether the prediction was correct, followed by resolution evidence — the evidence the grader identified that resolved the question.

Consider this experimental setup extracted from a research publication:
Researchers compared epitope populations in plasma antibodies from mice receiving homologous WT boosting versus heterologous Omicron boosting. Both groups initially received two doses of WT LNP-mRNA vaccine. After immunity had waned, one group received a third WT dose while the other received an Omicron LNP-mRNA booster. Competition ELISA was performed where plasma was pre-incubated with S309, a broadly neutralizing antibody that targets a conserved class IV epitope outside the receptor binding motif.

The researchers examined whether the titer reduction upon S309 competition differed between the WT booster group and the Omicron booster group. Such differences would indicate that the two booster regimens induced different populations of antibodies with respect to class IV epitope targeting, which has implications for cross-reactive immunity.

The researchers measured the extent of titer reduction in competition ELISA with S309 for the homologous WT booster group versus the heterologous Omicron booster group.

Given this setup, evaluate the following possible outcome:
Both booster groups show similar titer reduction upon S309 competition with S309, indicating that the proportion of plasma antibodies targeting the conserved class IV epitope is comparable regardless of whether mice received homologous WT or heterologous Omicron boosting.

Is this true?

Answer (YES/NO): NO